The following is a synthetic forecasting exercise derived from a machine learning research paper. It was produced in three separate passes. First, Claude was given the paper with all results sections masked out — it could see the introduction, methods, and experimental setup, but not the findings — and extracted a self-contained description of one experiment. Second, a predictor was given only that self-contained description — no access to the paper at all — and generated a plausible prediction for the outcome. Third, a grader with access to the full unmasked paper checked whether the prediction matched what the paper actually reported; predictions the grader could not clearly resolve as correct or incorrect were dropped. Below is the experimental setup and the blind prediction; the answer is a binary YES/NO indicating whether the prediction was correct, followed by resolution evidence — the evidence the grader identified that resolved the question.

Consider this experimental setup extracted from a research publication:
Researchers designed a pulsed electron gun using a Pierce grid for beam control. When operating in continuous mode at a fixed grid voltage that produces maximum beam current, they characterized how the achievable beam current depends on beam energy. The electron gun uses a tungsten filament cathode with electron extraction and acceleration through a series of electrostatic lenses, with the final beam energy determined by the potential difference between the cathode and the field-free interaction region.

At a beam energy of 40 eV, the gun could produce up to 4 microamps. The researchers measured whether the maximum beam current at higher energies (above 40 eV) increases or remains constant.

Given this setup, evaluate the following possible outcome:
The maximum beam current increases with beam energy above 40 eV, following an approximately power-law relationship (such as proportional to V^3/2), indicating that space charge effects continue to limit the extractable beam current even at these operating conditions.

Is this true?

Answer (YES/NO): NO